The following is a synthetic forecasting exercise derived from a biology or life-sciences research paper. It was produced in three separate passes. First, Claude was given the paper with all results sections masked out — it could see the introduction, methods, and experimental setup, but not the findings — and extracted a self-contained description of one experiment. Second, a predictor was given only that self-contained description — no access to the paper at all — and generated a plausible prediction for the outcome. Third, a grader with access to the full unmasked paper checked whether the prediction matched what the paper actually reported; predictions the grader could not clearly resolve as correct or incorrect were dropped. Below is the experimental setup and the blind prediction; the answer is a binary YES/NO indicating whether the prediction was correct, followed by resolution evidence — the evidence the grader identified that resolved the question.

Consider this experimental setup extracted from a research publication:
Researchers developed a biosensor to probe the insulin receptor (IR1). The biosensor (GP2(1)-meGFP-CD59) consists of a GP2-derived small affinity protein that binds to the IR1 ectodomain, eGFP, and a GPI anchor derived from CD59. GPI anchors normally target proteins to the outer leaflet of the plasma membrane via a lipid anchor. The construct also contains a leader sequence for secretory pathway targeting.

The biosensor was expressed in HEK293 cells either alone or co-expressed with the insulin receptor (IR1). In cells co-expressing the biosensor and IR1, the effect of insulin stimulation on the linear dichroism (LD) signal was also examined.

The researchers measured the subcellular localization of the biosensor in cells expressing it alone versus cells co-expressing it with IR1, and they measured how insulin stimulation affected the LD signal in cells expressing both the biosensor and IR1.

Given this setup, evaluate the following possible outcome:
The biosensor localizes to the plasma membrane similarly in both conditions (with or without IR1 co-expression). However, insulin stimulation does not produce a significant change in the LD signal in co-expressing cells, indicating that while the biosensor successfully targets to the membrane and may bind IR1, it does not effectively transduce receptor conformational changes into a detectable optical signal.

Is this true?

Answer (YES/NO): NO